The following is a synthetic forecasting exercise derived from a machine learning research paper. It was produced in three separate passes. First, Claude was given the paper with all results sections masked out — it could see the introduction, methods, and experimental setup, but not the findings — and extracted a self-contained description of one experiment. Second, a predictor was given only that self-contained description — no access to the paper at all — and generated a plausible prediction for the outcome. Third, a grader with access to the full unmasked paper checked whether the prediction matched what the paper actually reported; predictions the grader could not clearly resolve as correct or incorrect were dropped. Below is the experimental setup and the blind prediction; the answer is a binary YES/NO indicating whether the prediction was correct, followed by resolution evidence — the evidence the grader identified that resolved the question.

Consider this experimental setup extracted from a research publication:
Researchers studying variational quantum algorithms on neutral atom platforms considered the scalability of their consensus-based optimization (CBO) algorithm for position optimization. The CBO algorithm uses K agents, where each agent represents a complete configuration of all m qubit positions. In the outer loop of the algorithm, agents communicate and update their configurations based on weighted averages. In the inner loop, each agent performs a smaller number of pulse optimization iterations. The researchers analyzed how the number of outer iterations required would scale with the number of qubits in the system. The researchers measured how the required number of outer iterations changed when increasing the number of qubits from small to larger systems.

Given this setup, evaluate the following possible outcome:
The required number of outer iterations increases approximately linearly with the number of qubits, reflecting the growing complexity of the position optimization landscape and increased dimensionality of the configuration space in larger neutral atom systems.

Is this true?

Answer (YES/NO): NO